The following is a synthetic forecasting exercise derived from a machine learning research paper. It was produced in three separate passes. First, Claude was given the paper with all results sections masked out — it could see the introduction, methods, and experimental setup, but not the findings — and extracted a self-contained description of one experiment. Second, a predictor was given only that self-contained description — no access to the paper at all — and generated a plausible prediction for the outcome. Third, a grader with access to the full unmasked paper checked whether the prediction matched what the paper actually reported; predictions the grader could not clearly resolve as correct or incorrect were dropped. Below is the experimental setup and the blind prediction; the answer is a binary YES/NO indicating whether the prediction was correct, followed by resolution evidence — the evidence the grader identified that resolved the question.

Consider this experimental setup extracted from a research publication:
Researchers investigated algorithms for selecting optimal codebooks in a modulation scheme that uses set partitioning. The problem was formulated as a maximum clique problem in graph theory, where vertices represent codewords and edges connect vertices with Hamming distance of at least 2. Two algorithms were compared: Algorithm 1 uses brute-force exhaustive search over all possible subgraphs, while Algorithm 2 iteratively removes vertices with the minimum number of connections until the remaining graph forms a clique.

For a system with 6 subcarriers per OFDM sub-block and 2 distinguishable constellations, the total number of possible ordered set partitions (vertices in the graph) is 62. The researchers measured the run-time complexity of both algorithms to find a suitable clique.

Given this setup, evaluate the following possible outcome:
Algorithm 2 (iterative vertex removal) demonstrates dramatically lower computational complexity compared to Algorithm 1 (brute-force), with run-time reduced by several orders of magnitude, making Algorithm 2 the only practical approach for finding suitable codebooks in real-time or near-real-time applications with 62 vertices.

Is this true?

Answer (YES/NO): YES